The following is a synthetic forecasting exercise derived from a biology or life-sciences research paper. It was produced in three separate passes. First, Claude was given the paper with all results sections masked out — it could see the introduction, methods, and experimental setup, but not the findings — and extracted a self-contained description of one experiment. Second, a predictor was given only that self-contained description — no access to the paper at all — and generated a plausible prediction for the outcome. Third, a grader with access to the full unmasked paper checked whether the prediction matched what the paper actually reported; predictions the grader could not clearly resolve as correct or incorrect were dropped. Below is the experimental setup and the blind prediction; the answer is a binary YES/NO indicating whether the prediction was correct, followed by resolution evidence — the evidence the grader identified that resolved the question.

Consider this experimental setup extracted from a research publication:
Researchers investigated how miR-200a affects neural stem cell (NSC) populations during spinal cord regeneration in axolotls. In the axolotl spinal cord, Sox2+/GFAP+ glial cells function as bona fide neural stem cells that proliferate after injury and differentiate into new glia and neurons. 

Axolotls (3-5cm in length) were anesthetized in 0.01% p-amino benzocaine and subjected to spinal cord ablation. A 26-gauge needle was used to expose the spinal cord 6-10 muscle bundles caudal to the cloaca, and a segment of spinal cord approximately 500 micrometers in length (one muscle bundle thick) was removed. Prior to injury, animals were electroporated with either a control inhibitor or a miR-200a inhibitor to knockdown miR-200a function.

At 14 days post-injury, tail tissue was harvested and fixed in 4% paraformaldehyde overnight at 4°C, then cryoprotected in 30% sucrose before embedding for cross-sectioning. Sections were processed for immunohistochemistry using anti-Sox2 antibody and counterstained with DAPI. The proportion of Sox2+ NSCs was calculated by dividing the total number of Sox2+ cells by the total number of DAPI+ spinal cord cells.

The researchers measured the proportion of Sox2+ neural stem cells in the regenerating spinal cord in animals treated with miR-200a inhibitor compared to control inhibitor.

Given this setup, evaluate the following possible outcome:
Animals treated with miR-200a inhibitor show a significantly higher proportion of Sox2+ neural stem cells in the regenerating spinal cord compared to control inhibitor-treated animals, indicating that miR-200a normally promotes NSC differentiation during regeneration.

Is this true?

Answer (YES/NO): NO